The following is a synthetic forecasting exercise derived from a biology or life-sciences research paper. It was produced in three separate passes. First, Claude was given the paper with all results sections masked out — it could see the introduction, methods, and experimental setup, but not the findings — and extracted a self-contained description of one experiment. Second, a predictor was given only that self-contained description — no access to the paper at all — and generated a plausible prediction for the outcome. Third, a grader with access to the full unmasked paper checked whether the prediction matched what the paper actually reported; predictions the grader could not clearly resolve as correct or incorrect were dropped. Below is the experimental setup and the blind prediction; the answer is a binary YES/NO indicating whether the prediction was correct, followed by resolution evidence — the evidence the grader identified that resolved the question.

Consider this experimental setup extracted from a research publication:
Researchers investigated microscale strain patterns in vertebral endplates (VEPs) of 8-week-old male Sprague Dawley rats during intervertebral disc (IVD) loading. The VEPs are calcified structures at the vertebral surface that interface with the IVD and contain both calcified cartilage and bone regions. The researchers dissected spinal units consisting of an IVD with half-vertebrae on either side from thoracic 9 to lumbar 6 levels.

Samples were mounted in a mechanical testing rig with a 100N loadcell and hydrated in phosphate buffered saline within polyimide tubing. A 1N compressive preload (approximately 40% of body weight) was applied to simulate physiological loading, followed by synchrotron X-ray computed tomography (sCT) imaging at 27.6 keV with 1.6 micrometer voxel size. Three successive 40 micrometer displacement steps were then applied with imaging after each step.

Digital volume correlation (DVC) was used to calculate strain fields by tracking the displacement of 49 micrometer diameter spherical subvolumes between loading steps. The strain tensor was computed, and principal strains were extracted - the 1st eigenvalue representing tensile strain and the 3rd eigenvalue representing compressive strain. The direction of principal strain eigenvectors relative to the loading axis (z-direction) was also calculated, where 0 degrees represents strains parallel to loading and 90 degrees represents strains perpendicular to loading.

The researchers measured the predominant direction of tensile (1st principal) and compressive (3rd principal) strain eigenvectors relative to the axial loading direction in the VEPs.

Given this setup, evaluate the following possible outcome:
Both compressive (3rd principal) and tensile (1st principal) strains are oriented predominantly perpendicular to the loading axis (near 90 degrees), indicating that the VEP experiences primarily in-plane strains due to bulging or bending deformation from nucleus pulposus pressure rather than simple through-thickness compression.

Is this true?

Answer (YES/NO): NO